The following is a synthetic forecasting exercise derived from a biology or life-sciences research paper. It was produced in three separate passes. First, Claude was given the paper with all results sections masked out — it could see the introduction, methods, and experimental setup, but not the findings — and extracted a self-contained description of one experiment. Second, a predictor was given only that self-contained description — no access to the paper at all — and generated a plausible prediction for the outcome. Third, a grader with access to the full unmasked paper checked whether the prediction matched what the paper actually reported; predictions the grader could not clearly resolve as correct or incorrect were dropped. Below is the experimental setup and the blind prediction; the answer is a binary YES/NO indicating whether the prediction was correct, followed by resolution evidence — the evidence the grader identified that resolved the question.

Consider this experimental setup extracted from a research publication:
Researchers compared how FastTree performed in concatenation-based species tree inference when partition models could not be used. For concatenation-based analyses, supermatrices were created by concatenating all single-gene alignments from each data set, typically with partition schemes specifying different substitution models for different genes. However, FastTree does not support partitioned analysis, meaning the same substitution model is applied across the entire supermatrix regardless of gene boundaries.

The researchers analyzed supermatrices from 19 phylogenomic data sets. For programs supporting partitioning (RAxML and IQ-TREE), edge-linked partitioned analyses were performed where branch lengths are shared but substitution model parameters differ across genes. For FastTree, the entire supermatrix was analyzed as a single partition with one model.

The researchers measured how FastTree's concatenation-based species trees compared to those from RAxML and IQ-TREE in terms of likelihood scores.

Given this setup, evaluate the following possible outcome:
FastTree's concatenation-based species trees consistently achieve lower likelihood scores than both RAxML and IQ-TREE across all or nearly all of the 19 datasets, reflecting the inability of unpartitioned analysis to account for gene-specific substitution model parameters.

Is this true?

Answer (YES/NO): YES